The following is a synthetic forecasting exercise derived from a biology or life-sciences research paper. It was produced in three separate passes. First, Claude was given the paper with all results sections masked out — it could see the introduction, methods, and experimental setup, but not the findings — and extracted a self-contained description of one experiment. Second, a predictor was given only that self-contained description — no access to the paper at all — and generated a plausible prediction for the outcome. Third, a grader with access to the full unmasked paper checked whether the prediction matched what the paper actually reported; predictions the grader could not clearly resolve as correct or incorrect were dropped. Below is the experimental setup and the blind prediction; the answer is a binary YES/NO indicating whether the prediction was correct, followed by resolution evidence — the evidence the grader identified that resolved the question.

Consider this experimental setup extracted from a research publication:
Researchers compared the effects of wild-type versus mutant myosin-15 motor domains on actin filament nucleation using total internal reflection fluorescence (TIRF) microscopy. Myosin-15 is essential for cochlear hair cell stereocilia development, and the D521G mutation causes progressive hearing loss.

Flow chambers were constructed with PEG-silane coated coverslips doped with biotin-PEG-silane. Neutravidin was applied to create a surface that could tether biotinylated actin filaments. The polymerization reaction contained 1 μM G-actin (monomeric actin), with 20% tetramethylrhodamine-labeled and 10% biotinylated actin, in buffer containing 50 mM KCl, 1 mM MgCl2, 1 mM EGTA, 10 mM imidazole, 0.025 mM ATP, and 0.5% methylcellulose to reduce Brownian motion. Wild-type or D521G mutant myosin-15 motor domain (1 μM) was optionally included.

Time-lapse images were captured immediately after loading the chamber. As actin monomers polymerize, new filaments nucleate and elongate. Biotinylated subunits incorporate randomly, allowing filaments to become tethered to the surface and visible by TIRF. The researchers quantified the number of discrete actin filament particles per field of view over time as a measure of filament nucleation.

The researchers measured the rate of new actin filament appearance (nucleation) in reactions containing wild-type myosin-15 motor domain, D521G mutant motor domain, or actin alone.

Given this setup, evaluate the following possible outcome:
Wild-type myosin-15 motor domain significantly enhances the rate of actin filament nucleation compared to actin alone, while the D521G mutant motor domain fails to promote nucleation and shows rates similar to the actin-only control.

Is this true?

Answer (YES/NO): YES